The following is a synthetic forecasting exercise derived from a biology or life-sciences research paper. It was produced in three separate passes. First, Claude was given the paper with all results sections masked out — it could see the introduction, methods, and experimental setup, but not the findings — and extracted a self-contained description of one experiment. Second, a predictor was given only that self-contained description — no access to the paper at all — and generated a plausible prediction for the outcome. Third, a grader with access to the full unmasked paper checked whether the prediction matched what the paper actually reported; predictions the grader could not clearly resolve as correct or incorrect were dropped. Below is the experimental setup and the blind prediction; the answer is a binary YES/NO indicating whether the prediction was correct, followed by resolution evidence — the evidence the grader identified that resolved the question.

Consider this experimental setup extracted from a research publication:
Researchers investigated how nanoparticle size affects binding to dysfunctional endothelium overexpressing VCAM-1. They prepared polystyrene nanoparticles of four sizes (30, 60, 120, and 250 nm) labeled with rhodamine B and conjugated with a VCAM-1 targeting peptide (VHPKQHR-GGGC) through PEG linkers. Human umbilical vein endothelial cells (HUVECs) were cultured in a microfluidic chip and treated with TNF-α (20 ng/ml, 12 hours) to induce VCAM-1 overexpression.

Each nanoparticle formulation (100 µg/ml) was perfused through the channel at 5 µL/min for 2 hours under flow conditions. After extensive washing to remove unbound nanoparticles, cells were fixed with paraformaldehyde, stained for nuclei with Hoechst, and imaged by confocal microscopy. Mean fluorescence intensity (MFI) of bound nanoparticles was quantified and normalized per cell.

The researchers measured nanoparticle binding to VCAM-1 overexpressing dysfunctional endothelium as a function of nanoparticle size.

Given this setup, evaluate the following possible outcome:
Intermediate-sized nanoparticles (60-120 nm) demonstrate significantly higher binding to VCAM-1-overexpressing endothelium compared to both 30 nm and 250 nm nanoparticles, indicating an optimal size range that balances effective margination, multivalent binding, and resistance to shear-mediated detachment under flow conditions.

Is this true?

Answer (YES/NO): NO